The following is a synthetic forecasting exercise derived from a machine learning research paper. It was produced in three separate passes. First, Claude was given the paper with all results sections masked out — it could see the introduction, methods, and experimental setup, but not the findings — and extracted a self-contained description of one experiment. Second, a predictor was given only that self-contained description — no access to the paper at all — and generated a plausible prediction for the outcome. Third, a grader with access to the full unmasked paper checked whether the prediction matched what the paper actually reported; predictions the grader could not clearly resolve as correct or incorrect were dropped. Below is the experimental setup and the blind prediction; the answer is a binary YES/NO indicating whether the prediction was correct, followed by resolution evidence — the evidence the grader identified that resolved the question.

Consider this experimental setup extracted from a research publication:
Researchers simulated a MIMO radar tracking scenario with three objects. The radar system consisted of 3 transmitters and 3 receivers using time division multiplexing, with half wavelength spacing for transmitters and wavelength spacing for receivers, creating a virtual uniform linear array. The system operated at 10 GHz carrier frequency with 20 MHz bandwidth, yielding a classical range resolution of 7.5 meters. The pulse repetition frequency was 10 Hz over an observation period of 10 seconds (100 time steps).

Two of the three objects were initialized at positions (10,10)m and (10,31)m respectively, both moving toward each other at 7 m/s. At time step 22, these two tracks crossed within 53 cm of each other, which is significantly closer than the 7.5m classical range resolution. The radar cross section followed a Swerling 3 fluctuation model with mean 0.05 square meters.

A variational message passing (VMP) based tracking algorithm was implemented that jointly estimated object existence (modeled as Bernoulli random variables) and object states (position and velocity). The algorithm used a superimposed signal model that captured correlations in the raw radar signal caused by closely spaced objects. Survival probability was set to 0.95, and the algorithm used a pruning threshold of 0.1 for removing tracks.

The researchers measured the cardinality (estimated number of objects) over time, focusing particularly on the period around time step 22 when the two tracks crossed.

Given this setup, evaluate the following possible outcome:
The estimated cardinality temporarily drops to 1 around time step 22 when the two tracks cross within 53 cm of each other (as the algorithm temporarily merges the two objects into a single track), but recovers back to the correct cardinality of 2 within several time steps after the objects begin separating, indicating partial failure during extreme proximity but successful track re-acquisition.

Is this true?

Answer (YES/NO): NO